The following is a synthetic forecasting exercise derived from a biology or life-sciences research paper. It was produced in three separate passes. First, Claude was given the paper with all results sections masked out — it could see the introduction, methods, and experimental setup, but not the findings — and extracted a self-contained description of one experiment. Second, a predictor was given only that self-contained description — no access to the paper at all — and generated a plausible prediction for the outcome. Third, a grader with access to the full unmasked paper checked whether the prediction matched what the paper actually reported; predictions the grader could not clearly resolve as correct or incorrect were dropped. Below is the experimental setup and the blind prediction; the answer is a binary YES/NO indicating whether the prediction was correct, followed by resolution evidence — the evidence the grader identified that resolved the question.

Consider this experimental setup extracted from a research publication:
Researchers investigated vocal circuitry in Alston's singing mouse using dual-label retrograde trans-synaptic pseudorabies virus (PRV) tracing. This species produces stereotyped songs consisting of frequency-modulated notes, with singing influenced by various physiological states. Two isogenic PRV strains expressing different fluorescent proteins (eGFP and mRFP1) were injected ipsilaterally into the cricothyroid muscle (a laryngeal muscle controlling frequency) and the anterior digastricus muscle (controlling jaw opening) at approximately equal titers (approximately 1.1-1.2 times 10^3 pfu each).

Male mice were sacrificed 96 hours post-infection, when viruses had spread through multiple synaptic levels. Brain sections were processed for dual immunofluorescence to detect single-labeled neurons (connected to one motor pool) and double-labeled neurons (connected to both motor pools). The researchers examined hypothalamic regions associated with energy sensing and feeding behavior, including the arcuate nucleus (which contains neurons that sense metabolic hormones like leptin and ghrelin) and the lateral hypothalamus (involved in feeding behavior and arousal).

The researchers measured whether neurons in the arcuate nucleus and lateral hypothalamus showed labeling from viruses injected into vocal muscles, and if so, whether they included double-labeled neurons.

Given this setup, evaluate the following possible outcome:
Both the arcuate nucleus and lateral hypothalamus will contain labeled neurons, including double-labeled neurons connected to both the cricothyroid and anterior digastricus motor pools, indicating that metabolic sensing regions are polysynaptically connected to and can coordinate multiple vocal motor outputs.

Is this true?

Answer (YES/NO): YES